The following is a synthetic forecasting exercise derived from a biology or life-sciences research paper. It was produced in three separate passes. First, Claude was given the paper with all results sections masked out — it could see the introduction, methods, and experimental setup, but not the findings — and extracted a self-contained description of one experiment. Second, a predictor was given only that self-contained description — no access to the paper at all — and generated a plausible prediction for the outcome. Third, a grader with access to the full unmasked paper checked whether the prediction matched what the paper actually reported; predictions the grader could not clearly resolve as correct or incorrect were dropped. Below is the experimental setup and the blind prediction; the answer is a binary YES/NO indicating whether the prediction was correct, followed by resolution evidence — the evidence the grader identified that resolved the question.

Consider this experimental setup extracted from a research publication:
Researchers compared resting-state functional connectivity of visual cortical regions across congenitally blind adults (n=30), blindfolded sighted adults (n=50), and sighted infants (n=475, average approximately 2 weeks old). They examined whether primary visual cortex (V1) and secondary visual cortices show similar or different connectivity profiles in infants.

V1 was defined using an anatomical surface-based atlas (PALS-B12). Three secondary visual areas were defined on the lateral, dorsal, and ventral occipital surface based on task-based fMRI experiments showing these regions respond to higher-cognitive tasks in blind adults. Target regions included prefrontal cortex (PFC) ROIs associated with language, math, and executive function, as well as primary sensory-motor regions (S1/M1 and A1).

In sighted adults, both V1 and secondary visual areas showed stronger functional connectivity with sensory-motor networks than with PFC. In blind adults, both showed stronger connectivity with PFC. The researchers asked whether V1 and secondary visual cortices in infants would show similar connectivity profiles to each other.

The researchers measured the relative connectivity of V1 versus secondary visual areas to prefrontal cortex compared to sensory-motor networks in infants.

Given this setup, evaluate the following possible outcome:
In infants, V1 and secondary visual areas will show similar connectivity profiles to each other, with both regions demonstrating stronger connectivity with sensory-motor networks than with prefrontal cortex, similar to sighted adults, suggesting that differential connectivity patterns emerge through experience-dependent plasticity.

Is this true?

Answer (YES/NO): NO